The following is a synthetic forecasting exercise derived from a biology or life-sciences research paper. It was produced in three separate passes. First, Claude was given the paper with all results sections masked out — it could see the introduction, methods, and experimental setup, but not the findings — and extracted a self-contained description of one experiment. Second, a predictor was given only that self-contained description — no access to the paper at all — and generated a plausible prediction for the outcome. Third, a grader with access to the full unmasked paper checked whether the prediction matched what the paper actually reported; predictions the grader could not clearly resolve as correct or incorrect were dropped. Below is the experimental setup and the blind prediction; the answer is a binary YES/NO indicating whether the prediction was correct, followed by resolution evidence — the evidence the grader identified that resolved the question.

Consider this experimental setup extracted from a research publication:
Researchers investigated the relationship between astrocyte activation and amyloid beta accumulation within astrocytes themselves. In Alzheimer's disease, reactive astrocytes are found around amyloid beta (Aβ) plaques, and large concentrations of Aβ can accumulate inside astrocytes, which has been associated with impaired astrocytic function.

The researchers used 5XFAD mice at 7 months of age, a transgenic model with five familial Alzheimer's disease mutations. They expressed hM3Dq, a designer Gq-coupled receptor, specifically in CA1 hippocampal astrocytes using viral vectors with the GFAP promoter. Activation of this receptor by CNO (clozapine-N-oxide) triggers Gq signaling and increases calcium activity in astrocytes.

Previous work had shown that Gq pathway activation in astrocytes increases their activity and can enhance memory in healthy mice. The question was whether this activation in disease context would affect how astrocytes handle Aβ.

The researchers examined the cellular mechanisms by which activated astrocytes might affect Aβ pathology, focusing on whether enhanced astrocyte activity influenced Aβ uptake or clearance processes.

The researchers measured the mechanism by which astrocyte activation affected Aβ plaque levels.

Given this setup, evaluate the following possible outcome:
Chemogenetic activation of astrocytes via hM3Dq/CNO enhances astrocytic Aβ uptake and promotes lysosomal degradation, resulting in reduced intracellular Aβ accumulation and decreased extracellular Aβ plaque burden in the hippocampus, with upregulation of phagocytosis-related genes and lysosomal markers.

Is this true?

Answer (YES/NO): NO